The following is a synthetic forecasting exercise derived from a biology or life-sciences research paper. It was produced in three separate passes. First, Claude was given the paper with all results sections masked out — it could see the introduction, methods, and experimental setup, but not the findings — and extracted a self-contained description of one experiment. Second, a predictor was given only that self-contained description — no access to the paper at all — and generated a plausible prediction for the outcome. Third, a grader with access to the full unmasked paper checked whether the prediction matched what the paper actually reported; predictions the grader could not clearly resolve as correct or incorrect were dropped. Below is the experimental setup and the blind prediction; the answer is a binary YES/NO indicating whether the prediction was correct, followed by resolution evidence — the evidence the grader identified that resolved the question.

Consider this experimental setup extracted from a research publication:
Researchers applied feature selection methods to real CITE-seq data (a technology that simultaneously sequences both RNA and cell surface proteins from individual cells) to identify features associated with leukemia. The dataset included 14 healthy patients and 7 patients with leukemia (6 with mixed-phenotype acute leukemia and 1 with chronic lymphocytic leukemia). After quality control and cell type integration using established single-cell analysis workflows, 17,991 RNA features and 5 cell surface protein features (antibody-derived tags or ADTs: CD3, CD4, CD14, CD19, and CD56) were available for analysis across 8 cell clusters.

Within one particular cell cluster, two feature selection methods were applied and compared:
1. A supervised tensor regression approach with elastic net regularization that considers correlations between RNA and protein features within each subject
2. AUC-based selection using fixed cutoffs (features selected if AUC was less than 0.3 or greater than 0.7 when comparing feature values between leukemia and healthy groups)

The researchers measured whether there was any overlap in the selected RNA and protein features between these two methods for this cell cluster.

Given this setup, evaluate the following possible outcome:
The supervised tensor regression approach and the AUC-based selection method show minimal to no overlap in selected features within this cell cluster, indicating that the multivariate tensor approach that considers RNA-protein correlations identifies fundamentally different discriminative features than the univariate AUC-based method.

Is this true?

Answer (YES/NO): YES